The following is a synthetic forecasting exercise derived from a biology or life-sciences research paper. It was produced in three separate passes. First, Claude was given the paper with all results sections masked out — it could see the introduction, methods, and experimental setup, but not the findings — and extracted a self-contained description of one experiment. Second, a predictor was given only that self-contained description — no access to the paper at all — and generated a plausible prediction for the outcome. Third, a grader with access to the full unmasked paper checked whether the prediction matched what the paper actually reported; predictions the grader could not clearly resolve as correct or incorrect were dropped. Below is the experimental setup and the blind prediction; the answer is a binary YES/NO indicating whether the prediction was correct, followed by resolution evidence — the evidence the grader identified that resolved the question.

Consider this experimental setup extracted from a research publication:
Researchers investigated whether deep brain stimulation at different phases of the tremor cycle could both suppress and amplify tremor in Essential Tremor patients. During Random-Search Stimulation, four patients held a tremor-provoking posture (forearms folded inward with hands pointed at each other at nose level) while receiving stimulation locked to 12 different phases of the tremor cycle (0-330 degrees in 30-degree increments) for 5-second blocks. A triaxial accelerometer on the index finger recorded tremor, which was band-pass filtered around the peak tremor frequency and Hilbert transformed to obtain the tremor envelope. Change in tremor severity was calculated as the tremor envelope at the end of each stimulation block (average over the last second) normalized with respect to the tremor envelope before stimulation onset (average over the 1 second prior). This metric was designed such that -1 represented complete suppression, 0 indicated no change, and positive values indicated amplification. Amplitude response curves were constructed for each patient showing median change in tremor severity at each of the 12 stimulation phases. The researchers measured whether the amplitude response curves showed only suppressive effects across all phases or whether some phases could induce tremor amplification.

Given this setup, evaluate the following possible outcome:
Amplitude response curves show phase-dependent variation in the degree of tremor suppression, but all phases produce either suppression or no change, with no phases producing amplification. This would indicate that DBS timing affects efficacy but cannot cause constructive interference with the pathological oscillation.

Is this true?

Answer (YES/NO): NO